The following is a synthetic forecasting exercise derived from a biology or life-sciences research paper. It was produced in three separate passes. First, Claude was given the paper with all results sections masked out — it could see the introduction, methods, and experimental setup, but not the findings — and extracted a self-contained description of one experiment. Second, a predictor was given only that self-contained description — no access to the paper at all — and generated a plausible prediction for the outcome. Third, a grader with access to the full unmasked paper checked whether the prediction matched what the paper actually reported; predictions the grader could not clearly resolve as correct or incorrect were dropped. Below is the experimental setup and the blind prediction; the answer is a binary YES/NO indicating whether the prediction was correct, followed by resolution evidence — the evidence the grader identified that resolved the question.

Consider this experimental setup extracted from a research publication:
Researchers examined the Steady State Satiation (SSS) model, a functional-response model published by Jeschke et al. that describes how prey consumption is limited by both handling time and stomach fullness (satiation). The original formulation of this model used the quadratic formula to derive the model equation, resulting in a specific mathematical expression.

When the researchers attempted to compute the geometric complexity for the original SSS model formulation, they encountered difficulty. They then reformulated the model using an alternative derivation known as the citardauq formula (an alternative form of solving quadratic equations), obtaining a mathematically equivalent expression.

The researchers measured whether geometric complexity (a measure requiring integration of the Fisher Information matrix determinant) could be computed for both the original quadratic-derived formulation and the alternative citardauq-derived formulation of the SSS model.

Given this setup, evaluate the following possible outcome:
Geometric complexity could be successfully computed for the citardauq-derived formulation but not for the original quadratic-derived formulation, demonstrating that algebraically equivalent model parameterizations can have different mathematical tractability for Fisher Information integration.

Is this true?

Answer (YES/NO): YES